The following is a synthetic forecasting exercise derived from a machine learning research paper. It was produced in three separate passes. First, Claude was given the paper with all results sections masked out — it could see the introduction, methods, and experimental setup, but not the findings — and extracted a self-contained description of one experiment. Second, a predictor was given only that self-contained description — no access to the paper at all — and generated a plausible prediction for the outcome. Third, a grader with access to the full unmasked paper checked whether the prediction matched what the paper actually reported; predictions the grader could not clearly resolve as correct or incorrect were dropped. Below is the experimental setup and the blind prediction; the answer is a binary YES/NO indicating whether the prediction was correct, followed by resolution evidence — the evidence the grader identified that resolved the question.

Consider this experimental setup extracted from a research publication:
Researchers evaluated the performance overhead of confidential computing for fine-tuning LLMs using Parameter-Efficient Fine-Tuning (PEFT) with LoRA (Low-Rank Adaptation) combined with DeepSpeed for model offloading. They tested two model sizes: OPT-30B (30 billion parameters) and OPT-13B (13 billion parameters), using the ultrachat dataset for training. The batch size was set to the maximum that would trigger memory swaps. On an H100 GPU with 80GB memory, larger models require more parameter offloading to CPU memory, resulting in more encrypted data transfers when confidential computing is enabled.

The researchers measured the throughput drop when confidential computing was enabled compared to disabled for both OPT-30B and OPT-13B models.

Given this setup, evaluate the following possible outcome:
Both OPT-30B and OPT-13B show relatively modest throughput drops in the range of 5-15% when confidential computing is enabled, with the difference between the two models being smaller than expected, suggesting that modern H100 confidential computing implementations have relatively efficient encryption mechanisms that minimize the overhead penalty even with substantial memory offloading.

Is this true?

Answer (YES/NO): NO